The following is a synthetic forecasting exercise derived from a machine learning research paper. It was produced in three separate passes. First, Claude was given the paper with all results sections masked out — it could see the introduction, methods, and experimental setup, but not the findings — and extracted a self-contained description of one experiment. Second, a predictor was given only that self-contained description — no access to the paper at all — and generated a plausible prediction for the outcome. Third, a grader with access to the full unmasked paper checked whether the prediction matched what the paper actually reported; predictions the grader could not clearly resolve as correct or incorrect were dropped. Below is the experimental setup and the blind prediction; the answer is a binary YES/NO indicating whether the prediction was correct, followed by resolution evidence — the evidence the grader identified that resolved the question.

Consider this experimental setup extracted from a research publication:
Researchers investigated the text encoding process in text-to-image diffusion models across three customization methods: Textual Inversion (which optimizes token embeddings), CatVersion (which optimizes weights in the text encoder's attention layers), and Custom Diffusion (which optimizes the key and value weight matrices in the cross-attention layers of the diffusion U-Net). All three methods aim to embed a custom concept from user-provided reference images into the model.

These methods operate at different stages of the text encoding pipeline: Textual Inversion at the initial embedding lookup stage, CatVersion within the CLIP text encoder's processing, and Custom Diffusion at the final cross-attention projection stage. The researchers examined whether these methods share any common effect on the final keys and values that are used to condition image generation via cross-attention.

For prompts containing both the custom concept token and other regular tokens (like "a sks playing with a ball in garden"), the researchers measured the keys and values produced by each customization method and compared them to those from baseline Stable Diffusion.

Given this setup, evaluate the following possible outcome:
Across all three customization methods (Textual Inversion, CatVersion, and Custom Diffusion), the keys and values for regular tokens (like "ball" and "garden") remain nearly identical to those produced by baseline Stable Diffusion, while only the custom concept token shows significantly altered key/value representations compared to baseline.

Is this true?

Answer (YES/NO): NO